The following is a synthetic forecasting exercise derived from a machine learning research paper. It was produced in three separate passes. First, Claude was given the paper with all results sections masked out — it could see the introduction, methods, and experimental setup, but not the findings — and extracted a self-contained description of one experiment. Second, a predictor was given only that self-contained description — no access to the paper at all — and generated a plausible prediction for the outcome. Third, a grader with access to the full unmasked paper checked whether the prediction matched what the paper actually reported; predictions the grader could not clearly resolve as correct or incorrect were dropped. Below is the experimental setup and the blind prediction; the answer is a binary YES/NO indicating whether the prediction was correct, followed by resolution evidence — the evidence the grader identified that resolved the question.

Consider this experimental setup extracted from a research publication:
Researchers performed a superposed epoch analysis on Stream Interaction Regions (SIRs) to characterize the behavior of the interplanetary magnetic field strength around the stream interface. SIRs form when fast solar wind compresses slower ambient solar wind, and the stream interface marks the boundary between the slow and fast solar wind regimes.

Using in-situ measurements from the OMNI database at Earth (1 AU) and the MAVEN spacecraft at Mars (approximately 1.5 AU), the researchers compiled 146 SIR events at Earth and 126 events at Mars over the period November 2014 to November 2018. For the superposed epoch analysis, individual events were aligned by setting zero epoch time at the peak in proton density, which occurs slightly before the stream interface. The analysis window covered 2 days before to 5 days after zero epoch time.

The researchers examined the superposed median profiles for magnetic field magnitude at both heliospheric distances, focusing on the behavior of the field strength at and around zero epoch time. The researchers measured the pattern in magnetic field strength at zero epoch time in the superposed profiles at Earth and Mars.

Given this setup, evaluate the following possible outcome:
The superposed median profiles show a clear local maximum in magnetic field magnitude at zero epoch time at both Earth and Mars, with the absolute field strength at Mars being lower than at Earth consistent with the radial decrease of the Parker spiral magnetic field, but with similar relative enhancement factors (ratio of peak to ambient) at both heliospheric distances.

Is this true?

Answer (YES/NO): NO